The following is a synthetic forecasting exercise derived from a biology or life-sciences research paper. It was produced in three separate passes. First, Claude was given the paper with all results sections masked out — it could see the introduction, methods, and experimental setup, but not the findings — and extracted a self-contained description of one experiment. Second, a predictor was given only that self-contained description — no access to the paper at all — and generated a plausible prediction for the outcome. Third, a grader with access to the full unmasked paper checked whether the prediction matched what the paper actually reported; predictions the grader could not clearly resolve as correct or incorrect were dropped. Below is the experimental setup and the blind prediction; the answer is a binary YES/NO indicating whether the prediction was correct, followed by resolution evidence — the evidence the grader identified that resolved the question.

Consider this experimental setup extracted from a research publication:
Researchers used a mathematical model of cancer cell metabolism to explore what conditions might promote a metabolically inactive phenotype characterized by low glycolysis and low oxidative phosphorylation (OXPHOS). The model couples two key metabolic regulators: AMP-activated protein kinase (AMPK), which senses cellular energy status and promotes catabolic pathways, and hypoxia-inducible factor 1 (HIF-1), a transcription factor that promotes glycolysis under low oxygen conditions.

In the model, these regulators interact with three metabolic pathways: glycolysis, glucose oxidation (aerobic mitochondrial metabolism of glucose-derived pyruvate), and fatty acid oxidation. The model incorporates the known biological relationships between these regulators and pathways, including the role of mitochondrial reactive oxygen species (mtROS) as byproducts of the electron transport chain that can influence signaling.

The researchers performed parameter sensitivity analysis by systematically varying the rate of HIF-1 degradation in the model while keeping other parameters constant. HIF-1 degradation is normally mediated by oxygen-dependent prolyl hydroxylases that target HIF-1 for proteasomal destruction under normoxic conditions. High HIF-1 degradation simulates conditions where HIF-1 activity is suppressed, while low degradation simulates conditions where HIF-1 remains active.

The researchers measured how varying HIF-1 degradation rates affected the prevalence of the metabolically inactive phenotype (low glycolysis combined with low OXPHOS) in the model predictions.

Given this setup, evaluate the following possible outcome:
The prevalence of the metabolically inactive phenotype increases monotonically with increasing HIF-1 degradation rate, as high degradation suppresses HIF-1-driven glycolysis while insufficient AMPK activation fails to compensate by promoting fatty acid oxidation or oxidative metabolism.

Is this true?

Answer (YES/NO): YES